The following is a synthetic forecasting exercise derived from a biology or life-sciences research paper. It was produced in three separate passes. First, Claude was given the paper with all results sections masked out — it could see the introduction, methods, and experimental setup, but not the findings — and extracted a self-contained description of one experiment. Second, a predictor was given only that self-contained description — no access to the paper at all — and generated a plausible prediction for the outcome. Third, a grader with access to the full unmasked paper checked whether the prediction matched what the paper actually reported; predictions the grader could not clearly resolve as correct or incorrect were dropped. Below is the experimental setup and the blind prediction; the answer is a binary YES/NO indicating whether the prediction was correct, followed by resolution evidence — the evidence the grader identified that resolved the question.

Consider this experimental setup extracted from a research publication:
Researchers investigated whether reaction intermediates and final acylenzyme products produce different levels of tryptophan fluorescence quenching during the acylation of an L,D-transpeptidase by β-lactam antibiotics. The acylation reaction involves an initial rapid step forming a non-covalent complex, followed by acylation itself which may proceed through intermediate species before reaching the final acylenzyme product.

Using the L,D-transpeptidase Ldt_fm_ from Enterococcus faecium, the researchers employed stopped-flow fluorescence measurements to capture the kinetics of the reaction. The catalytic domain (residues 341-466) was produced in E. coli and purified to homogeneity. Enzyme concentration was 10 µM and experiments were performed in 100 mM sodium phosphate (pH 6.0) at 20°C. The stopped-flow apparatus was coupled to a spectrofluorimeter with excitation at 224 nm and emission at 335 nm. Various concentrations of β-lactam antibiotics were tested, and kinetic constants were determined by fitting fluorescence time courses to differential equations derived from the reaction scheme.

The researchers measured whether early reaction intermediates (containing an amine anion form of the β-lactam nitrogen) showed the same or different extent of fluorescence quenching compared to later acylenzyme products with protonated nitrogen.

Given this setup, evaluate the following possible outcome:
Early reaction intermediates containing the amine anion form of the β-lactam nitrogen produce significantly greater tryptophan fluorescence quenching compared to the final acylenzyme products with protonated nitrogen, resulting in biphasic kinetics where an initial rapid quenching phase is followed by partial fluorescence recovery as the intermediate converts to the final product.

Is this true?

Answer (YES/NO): YES